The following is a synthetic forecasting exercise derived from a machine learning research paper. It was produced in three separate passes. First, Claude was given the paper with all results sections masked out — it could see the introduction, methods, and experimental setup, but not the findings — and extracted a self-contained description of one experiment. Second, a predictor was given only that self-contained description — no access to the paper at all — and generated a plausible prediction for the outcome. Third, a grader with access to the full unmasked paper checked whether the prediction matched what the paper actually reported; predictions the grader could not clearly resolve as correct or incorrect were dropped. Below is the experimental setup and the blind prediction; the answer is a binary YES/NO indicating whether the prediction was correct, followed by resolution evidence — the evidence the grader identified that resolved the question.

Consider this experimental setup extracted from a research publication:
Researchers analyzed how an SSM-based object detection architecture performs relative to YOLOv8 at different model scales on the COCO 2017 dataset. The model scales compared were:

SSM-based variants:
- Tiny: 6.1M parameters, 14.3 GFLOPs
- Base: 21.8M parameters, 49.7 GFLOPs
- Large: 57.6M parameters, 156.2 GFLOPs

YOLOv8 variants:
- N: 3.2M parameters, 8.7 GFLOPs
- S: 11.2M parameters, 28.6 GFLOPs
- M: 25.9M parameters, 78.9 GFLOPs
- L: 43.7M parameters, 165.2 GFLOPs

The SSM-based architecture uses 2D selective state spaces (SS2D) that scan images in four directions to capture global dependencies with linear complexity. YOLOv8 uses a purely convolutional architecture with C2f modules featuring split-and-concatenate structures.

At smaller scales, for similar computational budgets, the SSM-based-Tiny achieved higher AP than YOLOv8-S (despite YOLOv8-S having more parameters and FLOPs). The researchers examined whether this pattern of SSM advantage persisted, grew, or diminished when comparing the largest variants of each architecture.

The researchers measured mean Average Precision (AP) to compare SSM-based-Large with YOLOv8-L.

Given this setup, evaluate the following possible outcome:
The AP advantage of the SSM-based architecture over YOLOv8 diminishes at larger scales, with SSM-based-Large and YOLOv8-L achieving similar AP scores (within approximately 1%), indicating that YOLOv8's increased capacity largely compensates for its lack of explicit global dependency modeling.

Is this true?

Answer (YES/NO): YES